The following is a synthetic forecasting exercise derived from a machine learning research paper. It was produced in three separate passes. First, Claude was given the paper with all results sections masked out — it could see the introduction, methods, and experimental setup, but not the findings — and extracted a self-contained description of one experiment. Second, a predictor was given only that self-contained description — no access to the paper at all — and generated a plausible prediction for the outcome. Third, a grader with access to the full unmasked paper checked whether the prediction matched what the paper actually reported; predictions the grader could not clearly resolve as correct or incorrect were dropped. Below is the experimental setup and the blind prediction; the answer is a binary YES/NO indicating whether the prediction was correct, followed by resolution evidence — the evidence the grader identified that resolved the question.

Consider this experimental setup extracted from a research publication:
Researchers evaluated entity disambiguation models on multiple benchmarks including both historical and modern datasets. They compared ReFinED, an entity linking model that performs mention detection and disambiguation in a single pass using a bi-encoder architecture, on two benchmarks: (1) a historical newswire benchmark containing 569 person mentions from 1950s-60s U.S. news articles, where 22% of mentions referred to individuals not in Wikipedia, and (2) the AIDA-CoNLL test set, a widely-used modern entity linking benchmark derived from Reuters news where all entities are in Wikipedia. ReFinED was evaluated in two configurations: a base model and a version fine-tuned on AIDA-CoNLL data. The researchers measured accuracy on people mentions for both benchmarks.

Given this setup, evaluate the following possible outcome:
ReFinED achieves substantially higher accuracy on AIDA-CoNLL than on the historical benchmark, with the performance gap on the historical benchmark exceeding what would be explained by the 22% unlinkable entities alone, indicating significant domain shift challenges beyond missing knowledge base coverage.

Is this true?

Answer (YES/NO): YES